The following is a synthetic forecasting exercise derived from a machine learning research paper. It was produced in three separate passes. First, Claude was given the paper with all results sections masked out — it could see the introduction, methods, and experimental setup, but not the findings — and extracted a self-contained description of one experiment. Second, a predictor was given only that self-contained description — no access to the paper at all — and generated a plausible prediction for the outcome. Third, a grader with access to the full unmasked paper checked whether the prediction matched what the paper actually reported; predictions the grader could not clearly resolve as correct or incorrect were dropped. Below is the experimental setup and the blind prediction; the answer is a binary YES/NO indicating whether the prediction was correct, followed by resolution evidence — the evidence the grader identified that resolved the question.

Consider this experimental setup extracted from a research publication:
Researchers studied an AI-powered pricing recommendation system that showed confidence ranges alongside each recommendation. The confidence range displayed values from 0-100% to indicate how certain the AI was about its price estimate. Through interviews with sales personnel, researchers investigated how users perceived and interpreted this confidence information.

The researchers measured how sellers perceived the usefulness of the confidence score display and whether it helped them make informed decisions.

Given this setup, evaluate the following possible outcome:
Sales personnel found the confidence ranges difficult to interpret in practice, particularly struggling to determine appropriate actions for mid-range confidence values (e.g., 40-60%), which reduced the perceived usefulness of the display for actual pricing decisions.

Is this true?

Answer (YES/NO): NO